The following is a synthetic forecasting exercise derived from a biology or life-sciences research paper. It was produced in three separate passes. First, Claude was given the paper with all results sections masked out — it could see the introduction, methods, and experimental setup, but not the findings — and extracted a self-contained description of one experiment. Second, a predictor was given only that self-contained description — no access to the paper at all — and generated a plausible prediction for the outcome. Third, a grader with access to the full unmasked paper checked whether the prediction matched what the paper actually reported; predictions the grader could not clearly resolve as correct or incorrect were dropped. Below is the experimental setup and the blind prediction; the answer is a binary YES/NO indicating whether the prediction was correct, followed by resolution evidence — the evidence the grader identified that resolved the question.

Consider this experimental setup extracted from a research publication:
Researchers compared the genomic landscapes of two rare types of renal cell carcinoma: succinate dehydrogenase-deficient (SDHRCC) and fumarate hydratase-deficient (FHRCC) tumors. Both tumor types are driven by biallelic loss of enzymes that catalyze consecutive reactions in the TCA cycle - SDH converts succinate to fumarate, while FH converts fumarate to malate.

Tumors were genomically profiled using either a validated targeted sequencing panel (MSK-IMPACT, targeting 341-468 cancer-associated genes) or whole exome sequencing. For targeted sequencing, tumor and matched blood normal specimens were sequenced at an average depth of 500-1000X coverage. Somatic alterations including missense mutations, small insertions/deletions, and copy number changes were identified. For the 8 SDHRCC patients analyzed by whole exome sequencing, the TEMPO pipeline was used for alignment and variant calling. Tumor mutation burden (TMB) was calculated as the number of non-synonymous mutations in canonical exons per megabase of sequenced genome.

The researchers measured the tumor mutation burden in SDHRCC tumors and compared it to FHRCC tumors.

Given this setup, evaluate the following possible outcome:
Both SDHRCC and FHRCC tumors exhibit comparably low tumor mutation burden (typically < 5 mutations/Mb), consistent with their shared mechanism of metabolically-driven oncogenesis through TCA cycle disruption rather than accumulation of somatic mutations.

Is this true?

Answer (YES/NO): NO